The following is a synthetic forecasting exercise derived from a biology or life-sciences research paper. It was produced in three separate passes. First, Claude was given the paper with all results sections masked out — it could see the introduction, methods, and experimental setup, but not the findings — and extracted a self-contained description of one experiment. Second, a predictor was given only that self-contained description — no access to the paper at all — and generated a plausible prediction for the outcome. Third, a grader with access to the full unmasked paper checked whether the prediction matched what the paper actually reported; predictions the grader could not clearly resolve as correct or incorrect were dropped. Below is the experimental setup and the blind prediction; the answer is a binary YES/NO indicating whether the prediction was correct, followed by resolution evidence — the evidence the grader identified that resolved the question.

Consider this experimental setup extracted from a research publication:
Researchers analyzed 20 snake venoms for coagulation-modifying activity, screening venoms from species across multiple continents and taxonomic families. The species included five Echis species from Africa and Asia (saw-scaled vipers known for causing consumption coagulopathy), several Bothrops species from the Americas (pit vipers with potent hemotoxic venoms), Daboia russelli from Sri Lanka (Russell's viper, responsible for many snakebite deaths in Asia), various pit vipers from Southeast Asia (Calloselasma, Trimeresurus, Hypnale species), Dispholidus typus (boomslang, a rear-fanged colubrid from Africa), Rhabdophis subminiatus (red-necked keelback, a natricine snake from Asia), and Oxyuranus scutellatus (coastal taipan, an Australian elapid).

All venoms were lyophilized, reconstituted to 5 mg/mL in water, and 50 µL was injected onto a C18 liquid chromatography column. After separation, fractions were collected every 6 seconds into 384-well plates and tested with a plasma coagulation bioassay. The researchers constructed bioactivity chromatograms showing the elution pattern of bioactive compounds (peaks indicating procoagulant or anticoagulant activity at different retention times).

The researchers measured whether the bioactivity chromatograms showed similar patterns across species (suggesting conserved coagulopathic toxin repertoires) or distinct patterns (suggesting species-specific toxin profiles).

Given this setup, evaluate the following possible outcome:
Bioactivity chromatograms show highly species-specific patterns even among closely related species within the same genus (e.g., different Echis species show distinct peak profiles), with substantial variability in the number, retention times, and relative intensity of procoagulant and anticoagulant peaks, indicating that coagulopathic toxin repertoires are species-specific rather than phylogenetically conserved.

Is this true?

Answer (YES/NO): YES